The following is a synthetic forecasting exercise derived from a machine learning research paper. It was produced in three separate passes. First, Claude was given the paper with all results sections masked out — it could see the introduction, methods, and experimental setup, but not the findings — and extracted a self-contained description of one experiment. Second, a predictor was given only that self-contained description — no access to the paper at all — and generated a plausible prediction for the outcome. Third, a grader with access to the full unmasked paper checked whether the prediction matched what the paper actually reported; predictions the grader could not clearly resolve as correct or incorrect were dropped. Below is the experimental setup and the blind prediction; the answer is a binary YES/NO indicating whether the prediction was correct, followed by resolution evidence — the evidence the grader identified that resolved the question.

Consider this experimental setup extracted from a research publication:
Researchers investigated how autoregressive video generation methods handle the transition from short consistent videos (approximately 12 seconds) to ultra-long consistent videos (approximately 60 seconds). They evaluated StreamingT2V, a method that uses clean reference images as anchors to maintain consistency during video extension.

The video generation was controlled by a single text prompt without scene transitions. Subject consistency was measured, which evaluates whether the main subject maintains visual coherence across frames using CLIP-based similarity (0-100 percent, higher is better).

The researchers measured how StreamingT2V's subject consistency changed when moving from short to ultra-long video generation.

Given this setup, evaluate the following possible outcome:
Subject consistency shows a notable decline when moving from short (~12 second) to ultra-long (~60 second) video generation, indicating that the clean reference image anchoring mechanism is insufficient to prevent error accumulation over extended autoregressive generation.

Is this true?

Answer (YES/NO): YES